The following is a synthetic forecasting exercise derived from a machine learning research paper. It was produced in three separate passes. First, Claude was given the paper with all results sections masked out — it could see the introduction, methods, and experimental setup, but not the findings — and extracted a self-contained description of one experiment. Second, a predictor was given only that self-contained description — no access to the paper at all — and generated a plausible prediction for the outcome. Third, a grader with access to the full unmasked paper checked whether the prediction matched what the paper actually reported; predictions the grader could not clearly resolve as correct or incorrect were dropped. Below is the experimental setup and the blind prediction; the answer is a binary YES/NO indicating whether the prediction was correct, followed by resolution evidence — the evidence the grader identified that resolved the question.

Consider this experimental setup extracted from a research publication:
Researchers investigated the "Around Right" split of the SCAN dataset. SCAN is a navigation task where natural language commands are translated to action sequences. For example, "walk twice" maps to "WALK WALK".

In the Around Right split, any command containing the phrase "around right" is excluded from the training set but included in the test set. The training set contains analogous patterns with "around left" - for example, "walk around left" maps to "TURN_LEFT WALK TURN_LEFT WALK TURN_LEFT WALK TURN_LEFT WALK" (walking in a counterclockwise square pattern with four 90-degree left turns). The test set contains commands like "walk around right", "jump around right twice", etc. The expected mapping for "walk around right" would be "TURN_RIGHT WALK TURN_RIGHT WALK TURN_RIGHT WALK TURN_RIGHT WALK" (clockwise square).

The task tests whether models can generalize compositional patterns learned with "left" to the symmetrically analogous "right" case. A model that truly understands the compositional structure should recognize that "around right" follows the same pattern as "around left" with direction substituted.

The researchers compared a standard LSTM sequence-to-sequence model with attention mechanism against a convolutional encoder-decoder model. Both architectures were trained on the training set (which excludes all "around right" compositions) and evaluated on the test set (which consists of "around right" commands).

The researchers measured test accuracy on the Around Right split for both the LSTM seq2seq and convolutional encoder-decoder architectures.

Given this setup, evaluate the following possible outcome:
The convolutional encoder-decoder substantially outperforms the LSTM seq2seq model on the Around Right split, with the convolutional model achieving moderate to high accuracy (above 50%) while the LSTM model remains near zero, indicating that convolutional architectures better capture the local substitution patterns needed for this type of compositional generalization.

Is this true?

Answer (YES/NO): YES